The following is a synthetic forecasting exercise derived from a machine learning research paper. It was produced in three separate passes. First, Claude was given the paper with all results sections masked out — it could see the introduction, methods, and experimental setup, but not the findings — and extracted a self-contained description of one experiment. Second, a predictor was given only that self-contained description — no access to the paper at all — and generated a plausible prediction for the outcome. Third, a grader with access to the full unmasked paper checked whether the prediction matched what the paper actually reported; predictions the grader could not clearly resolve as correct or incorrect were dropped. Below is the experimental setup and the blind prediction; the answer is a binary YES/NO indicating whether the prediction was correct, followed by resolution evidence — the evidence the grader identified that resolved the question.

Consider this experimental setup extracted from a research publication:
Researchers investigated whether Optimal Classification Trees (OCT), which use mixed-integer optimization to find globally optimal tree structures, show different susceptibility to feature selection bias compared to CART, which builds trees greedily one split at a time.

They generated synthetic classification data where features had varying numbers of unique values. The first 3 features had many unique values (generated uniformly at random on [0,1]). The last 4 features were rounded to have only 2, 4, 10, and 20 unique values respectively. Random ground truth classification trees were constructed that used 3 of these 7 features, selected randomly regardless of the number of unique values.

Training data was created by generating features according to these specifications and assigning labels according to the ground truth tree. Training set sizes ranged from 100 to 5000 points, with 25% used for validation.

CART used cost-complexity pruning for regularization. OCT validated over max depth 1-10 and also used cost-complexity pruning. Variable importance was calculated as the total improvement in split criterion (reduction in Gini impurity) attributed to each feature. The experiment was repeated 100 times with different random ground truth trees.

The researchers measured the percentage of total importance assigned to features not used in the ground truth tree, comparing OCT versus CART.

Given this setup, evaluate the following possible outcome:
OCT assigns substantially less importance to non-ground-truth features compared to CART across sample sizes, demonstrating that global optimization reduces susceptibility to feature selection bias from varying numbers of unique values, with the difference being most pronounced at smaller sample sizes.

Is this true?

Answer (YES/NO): YES